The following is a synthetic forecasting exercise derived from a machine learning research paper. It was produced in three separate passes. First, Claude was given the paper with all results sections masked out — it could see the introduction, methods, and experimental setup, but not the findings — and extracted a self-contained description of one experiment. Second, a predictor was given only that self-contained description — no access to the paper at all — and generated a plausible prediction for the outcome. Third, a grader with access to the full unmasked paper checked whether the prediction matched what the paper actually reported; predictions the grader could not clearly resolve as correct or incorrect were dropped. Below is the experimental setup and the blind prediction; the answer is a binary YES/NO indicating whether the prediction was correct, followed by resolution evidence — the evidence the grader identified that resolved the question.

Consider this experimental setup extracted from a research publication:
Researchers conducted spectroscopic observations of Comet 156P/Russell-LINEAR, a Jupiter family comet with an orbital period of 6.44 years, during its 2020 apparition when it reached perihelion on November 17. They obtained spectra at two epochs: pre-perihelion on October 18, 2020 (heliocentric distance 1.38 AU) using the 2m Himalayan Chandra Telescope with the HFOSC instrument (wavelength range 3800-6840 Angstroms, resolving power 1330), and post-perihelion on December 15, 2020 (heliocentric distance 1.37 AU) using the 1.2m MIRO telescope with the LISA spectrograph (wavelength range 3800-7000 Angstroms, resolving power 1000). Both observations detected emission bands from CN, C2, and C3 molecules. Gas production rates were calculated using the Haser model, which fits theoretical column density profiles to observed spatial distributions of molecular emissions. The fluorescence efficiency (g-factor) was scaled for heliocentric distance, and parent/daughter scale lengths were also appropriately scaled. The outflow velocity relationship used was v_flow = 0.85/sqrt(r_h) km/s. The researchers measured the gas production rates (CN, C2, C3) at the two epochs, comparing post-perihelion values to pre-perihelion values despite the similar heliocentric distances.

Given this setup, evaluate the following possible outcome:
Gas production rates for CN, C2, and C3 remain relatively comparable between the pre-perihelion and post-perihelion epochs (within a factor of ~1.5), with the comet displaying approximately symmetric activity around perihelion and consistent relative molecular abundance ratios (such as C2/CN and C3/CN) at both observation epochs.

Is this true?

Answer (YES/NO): NO